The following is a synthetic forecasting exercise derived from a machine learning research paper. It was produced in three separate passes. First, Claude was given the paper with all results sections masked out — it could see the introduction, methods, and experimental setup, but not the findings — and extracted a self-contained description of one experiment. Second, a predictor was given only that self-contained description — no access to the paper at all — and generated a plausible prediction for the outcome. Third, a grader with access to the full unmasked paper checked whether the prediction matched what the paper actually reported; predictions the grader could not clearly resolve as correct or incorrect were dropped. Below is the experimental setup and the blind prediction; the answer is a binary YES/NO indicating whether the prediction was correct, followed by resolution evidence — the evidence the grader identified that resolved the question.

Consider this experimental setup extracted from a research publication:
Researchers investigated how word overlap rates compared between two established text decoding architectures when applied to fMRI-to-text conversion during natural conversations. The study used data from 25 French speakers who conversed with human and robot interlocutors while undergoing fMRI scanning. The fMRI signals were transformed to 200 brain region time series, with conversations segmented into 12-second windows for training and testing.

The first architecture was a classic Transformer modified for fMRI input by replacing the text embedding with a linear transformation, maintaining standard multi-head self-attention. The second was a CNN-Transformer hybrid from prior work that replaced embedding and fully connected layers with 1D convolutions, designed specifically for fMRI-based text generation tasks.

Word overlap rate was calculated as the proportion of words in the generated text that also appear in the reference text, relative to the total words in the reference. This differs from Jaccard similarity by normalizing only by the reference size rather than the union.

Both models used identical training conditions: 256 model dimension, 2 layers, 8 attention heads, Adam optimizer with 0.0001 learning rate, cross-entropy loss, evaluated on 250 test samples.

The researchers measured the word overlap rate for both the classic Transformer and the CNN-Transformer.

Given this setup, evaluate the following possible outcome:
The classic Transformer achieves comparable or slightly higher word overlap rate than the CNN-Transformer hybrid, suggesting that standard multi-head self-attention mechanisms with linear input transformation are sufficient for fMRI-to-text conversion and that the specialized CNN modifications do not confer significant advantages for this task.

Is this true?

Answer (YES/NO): YES